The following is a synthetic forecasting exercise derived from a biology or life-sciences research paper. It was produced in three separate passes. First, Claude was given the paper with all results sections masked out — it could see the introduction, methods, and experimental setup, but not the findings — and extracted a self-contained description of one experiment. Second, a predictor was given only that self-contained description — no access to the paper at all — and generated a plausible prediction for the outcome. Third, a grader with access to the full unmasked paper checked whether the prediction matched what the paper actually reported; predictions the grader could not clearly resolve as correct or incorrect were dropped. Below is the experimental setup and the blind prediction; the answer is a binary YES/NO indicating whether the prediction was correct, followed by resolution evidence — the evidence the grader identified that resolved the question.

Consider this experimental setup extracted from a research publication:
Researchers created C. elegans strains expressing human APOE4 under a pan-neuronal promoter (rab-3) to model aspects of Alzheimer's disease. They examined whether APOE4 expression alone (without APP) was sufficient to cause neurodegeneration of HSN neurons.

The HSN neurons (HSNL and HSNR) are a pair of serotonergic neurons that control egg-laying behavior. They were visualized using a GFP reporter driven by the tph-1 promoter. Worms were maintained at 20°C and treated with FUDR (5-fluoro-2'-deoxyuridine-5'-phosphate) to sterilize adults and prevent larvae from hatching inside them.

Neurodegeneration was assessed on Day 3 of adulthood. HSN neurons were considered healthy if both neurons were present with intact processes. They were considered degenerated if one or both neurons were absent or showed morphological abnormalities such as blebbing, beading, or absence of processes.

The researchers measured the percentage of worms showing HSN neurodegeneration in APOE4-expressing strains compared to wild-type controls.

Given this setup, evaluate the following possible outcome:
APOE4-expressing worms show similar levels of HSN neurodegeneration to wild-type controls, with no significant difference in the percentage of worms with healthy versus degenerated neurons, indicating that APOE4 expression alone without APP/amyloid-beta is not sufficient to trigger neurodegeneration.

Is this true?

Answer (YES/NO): NO